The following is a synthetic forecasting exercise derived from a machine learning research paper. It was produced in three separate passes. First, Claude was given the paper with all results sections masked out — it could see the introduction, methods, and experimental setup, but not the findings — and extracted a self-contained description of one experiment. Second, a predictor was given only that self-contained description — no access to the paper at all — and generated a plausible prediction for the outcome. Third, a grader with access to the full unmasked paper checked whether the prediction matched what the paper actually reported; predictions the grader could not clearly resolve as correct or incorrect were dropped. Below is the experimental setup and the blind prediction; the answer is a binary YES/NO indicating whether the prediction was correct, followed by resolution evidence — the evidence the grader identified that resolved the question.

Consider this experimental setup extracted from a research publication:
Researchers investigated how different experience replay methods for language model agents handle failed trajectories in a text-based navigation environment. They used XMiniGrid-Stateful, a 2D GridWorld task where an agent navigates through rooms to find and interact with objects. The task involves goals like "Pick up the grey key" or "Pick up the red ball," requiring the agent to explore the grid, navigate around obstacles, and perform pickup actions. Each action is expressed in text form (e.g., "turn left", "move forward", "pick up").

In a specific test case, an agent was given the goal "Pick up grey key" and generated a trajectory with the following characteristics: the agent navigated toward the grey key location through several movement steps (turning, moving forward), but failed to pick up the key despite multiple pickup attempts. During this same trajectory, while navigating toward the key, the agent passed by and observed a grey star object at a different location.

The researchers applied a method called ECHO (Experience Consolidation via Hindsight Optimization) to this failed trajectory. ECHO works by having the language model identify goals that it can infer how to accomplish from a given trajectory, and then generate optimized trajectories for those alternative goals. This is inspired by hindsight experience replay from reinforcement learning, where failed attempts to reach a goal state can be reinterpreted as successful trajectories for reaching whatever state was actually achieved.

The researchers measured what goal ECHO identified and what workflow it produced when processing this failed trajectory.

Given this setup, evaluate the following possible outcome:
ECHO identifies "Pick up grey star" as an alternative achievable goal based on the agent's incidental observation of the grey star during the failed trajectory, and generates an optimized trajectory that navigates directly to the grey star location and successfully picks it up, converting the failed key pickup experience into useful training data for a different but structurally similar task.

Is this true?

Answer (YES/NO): YES